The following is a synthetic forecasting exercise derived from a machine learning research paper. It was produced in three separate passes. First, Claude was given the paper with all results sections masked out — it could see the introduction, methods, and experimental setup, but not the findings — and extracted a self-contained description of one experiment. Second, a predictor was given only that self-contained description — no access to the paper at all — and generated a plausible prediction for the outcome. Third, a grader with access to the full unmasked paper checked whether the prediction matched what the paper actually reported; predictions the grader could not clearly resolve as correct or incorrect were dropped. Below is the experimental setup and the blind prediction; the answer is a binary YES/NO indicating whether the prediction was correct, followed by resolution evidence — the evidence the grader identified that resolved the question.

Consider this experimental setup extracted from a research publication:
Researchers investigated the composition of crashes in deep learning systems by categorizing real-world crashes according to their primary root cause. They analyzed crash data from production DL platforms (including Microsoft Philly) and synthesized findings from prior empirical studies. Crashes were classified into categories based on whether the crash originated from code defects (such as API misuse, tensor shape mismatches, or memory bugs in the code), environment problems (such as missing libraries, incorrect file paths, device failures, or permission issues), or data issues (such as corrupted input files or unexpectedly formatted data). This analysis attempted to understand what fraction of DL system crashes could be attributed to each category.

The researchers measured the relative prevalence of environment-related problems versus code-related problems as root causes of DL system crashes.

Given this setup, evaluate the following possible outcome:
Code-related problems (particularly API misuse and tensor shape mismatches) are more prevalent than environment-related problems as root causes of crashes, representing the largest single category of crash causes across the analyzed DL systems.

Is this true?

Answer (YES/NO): YES